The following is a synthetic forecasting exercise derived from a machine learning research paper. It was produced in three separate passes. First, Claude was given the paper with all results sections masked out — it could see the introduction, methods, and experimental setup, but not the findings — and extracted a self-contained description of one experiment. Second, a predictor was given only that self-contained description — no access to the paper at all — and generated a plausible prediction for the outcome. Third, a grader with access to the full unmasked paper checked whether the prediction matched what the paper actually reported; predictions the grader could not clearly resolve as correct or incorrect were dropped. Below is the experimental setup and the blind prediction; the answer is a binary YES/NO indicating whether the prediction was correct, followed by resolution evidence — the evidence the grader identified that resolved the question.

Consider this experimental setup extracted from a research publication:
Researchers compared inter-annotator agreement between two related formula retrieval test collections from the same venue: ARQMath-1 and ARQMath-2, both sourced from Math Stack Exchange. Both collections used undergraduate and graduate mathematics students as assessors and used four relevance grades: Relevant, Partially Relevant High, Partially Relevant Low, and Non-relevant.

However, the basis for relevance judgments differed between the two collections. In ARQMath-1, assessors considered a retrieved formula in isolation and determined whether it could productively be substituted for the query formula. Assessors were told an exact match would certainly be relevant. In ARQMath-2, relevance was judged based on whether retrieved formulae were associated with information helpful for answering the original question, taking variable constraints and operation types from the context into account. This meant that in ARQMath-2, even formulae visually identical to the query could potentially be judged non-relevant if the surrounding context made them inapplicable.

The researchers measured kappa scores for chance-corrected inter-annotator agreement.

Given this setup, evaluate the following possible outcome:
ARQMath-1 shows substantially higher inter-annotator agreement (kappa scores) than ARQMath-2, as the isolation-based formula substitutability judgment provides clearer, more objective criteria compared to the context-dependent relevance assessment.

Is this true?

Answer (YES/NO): NO